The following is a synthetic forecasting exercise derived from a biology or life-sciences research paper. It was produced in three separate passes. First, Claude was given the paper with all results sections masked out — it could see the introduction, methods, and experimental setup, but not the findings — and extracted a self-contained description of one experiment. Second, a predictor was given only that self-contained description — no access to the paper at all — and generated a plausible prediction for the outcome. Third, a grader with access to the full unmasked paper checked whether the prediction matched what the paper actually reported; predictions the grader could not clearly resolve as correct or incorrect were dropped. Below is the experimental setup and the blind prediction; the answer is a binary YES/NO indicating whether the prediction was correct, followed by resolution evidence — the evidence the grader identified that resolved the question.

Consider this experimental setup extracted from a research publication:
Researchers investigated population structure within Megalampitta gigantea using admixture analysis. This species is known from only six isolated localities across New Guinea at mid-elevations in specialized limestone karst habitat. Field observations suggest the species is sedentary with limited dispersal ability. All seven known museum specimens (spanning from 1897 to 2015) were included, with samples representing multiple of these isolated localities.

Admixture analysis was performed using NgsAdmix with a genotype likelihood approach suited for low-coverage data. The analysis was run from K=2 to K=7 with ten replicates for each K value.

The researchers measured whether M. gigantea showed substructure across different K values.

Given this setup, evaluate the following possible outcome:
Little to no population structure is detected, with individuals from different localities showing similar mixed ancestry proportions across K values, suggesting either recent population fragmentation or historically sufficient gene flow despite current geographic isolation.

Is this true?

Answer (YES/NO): YES